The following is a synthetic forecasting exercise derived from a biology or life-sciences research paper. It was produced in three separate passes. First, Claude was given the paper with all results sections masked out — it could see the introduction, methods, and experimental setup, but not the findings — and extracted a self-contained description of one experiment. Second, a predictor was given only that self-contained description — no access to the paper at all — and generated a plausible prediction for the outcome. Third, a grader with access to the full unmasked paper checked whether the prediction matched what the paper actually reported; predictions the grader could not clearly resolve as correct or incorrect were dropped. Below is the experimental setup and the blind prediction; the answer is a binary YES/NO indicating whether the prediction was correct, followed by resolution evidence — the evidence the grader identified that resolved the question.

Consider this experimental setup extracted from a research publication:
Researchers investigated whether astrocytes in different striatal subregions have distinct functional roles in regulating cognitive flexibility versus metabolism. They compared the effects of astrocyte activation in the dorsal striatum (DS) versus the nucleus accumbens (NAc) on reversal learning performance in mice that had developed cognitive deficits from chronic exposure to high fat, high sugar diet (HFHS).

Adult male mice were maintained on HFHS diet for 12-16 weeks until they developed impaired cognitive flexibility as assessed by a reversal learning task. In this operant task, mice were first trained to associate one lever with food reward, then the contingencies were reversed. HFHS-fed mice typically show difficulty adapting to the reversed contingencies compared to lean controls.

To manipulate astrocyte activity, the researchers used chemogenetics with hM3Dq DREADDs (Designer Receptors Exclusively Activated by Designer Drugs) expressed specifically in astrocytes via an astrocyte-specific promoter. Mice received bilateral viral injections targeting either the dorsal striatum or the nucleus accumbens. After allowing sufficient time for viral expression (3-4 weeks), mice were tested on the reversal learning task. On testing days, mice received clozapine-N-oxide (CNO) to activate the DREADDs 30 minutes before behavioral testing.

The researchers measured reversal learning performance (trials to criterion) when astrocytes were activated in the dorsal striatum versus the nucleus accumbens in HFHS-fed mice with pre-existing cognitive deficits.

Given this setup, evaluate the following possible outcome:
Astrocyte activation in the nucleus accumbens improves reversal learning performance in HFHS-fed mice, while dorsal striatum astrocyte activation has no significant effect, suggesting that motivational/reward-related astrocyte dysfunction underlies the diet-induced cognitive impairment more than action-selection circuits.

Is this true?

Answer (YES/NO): NO